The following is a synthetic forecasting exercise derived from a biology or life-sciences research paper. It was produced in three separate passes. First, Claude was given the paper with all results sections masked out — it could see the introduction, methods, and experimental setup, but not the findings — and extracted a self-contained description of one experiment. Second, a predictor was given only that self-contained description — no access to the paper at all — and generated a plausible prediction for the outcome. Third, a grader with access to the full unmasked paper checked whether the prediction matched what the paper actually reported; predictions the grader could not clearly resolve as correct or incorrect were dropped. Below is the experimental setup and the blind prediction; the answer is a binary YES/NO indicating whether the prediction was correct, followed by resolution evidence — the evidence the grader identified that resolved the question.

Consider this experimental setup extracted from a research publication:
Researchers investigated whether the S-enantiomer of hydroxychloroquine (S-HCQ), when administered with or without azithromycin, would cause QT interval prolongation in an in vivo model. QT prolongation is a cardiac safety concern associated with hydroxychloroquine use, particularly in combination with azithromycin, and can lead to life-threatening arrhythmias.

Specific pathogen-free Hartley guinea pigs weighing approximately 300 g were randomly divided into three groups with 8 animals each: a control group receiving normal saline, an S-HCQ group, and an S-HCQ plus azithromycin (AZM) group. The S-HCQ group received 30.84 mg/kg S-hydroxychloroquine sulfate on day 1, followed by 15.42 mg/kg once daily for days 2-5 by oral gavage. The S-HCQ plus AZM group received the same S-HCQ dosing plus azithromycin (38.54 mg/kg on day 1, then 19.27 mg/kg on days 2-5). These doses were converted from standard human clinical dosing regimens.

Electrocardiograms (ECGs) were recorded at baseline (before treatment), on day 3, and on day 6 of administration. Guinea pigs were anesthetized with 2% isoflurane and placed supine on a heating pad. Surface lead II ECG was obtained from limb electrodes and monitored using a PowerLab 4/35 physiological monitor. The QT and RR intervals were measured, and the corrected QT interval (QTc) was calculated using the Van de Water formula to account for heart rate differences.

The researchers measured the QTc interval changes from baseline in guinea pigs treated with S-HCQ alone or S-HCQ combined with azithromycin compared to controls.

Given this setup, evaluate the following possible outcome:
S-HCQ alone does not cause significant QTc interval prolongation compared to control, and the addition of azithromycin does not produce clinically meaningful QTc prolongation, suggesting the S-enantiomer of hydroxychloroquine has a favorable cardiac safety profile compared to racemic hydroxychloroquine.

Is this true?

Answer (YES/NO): NO